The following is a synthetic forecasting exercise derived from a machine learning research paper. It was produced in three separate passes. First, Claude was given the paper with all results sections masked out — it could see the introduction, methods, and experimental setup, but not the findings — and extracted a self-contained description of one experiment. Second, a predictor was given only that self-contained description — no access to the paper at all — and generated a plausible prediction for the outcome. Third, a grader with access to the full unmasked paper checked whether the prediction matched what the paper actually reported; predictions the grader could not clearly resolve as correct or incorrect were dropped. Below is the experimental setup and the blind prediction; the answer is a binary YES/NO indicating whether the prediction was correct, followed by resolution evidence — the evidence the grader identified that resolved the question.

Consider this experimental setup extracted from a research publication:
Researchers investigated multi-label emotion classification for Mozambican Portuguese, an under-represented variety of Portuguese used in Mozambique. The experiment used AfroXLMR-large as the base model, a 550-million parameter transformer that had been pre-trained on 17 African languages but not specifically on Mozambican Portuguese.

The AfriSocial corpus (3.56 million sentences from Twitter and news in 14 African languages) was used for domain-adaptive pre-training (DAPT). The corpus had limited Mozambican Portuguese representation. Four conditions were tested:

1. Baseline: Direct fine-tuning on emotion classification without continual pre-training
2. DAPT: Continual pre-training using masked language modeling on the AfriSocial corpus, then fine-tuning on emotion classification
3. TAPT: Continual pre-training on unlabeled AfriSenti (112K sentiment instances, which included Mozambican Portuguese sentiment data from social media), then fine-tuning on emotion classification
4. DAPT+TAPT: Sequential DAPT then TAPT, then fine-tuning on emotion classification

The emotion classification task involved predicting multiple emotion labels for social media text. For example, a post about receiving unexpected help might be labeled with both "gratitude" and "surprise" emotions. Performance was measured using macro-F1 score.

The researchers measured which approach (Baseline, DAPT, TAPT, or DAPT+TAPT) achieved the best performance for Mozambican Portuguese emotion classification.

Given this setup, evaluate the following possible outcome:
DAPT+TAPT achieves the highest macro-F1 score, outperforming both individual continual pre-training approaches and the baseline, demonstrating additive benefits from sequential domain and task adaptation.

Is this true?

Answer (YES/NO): YES